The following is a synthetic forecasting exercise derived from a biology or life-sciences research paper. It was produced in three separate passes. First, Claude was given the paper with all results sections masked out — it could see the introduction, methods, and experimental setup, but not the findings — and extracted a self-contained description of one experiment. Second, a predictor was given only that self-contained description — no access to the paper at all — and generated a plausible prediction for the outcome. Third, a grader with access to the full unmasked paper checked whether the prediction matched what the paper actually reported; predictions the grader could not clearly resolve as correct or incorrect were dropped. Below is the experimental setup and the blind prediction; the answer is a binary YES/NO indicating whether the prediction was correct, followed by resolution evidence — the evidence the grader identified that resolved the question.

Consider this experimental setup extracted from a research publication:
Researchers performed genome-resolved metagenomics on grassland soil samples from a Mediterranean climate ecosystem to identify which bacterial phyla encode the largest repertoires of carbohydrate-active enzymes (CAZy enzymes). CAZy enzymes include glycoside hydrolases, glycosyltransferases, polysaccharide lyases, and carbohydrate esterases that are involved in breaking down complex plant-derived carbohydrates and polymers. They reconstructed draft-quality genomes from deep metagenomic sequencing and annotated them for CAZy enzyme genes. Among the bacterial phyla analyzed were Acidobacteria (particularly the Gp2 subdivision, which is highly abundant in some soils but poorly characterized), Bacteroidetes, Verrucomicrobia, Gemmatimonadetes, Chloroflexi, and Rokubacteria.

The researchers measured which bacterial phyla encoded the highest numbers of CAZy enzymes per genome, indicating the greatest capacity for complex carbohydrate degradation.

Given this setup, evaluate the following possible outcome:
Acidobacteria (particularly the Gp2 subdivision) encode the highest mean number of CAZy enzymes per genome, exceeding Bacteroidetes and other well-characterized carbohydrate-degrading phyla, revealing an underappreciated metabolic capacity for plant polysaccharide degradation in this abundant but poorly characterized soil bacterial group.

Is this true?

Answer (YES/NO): NO